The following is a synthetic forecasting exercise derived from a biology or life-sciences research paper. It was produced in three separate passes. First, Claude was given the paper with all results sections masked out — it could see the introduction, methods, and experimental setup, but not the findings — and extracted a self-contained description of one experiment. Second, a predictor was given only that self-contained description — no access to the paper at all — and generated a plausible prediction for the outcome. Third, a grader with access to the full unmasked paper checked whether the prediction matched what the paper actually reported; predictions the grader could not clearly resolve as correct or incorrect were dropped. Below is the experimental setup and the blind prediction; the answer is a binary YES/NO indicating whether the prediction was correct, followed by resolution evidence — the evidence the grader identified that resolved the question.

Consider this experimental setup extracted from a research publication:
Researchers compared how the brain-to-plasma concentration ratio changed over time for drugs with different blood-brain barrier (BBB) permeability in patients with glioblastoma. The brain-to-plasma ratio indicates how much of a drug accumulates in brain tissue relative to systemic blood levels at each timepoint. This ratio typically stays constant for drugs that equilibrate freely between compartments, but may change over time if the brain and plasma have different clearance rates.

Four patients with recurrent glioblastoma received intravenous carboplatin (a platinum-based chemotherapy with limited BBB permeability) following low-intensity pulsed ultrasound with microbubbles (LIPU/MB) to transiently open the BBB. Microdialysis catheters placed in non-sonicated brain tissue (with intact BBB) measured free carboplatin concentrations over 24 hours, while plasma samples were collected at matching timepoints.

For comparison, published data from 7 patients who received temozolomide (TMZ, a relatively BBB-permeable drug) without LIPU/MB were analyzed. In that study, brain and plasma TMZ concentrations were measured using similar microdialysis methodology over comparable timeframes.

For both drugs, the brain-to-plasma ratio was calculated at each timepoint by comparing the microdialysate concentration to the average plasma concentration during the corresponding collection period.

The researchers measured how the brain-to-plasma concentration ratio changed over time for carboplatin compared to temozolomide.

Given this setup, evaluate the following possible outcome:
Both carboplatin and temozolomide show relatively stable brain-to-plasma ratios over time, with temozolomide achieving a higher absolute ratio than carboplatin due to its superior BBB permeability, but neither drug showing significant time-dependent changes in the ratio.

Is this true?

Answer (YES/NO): NO